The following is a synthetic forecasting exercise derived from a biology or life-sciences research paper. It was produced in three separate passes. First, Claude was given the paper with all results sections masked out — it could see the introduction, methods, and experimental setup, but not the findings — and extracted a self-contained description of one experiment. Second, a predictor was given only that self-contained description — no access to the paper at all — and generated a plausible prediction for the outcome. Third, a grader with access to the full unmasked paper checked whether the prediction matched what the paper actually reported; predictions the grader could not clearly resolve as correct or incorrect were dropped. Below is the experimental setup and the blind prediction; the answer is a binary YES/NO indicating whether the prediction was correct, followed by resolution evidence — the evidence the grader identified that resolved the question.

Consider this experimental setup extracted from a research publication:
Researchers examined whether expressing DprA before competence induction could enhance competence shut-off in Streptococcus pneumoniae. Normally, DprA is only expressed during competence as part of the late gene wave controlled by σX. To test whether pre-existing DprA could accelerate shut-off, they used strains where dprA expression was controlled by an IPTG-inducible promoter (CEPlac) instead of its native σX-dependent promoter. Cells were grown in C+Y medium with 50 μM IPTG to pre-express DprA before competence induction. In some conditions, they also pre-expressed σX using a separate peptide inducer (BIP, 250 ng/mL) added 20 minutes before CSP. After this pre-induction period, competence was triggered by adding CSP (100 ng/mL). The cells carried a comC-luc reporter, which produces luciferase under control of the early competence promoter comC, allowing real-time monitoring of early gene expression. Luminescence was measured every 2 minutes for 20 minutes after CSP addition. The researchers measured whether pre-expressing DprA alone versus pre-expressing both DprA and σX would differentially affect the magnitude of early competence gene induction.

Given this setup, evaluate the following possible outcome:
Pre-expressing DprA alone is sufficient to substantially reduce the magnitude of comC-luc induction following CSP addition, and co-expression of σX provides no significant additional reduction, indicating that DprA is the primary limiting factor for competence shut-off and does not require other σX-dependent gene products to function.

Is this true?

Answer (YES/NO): NO